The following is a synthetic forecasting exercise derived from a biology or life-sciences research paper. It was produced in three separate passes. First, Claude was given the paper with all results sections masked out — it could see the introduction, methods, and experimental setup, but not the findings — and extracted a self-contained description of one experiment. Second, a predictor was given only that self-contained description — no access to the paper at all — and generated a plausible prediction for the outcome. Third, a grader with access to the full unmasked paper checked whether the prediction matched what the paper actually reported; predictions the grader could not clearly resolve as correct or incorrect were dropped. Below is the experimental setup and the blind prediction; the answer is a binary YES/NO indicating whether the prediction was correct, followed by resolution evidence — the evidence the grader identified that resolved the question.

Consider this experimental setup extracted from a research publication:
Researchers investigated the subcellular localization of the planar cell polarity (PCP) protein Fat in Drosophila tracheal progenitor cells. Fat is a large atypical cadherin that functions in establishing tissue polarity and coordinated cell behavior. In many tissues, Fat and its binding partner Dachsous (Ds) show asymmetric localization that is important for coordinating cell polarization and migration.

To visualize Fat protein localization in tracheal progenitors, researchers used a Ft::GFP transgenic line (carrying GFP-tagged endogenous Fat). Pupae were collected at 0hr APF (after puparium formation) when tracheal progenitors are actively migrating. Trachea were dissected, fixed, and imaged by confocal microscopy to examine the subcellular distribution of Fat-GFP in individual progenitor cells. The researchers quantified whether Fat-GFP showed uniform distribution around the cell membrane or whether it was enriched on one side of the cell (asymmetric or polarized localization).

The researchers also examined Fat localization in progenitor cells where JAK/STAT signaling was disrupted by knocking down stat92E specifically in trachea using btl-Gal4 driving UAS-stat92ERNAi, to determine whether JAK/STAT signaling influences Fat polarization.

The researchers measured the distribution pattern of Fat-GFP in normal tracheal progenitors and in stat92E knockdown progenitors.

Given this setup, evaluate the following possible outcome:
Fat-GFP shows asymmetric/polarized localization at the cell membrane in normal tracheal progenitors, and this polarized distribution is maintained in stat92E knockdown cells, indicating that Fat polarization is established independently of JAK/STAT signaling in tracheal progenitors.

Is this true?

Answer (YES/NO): NO